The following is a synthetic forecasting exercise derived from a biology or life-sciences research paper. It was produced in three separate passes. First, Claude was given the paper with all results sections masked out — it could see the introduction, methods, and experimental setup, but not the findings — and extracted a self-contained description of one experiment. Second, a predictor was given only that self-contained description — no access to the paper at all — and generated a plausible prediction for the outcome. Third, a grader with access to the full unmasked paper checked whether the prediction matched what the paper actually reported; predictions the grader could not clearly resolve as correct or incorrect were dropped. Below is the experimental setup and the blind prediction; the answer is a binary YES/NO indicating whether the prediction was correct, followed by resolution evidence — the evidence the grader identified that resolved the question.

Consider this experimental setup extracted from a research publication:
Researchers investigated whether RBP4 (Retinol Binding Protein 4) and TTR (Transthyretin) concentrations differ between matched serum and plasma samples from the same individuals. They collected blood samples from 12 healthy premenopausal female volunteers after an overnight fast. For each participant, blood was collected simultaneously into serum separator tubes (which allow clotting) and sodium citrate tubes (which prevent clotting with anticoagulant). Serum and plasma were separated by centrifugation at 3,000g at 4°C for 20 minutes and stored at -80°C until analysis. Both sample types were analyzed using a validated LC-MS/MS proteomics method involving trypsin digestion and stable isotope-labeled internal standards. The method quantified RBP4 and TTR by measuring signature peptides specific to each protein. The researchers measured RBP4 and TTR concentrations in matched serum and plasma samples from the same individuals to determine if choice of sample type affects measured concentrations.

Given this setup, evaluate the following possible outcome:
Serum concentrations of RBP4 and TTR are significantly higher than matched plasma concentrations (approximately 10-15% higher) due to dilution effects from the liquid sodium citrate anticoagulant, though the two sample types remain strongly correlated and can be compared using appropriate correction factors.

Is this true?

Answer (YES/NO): NO